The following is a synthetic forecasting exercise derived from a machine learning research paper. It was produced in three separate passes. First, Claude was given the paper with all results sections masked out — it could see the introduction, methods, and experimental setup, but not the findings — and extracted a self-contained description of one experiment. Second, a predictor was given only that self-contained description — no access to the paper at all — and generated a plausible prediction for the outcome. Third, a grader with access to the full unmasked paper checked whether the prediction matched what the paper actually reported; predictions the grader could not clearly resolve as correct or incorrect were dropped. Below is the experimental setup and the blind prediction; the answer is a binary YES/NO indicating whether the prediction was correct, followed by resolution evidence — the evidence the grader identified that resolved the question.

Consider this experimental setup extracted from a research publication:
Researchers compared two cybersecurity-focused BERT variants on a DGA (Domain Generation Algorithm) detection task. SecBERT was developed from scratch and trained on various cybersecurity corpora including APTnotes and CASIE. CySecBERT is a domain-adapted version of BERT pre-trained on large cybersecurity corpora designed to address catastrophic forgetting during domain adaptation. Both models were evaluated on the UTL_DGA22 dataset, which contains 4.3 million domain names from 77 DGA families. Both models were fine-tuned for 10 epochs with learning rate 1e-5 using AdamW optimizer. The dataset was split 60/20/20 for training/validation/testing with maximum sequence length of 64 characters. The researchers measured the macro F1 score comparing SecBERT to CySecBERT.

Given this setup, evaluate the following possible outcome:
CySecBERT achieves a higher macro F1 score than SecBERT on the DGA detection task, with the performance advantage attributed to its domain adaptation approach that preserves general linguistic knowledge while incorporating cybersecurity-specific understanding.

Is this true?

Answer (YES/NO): YES